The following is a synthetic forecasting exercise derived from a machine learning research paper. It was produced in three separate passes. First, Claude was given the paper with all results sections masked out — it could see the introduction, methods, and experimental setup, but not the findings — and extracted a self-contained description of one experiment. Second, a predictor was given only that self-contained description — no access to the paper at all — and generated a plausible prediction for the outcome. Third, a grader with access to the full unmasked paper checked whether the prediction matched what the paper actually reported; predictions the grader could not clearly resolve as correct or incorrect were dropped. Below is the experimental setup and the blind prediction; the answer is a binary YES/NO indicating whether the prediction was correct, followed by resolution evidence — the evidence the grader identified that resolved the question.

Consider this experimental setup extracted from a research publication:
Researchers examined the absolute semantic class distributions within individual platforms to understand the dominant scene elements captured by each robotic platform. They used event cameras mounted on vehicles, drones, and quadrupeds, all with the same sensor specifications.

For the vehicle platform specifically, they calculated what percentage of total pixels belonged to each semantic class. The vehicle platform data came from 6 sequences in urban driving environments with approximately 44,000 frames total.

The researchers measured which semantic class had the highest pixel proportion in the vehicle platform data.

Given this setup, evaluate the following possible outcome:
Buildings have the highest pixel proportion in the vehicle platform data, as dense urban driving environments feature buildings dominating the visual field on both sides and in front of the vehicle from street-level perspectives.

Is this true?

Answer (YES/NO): YES